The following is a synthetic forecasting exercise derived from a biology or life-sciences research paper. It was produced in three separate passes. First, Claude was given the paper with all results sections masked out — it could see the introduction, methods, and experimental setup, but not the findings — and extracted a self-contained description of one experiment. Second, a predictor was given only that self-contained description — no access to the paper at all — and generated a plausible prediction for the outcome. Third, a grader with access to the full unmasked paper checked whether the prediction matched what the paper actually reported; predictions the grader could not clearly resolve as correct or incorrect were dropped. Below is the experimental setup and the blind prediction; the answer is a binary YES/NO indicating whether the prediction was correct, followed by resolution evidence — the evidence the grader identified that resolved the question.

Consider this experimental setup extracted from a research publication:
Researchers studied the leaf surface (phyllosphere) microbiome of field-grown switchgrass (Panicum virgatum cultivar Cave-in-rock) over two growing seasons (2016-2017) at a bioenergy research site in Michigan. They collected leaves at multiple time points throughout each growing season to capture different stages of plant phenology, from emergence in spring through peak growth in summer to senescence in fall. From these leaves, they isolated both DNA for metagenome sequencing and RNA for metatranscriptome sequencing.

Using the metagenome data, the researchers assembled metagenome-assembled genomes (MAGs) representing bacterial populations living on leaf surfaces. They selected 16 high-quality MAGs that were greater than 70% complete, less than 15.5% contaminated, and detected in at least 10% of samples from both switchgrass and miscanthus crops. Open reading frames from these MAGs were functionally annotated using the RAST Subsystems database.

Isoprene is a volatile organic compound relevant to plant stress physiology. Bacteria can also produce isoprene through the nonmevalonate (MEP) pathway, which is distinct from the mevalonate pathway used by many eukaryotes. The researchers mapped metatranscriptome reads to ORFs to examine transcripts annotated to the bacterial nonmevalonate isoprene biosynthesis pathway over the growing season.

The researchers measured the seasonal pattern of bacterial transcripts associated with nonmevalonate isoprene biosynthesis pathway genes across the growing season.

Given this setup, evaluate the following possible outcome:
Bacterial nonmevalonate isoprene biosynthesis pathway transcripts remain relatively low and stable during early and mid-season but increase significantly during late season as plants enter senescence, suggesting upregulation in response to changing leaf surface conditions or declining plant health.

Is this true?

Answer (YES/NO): YES